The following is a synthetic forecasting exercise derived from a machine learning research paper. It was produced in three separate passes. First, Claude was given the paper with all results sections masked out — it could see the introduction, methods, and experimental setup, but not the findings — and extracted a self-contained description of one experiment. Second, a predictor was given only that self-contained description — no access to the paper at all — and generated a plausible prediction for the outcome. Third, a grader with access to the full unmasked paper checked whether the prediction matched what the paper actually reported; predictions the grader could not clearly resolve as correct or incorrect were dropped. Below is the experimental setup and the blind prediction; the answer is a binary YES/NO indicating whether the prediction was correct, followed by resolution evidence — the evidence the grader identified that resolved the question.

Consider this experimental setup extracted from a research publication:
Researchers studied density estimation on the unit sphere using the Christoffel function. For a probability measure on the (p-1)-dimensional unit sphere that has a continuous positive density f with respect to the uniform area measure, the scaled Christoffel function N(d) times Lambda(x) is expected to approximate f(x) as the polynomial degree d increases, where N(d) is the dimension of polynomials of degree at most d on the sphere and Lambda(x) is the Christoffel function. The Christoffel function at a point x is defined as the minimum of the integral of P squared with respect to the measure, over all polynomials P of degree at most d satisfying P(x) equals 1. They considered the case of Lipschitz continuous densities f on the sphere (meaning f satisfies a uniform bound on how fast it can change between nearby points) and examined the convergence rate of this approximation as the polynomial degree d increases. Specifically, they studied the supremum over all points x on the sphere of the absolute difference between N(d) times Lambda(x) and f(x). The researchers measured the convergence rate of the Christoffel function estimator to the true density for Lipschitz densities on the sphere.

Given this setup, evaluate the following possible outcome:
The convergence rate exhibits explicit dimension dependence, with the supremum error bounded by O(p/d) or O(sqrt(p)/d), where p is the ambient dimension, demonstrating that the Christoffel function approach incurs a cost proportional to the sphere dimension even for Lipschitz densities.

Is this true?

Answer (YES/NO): NO